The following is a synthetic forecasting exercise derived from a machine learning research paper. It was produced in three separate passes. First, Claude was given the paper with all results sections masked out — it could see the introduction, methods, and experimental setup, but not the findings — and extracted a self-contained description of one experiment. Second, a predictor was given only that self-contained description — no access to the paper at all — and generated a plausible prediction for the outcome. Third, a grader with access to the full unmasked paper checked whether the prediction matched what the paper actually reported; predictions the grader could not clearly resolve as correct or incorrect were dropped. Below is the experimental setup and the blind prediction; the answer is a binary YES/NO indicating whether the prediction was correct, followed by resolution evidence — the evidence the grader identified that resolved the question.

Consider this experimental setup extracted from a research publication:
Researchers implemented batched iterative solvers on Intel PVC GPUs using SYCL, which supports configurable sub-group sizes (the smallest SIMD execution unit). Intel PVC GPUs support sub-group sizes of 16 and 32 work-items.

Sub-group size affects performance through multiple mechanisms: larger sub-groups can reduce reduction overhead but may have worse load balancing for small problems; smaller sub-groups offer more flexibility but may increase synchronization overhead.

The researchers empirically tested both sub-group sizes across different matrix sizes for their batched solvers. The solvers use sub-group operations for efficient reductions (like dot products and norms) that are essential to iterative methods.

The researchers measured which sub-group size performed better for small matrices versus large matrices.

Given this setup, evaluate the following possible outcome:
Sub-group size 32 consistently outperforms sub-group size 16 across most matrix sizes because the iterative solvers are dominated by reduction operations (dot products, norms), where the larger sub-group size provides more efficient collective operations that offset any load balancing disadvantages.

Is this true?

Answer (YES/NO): NO